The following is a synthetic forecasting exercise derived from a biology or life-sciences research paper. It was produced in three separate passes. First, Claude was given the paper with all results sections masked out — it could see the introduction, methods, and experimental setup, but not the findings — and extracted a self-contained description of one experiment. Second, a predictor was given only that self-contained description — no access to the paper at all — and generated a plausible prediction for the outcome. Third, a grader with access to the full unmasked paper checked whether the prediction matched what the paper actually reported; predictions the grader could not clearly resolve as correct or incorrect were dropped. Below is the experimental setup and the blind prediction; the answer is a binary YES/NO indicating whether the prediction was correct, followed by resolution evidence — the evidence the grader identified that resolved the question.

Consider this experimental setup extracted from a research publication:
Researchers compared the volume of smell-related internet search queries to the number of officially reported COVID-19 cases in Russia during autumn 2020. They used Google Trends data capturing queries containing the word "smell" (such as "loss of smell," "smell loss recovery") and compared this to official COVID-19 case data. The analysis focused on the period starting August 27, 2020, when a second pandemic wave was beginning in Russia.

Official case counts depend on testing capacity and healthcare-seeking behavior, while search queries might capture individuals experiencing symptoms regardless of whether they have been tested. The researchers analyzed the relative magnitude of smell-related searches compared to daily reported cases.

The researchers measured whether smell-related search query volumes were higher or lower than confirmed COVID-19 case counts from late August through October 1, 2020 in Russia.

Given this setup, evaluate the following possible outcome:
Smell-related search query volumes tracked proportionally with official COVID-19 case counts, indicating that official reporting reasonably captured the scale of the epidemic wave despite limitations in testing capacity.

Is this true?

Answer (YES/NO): NO